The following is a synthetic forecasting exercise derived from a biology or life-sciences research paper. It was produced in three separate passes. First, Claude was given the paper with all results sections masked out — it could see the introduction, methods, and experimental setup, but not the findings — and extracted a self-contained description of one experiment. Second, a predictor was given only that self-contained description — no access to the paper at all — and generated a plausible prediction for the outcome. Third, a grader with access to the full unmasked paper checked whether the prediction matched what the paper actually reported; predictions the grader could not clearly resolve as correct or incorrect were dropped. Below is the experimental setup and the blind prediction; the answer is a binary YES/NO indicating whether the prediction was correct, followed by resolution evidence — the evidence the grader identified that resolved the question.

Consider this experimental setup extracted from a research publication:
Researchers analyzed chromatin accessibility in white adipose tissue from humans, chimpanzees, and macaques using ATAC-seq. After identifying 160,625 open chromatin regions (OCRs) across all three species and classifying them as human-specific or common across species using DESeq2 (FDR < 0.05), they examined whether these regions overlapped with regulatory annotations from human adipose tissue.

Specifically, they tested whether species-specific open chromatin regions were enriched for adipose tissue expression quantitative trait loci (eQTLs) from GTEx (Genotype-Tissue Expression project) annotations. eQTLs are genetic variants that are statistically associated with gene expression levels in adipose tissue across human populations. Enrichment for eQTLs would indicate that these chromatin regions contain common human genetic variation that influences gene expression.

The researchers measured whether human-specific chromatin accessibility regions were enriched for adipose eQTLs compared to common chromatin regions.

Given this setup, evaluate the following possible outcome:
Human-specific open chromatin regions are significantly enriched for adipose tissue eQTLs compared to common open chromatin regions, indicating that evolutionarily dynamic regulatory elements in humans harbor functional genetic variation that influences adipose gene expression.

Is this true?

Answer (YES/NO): NO